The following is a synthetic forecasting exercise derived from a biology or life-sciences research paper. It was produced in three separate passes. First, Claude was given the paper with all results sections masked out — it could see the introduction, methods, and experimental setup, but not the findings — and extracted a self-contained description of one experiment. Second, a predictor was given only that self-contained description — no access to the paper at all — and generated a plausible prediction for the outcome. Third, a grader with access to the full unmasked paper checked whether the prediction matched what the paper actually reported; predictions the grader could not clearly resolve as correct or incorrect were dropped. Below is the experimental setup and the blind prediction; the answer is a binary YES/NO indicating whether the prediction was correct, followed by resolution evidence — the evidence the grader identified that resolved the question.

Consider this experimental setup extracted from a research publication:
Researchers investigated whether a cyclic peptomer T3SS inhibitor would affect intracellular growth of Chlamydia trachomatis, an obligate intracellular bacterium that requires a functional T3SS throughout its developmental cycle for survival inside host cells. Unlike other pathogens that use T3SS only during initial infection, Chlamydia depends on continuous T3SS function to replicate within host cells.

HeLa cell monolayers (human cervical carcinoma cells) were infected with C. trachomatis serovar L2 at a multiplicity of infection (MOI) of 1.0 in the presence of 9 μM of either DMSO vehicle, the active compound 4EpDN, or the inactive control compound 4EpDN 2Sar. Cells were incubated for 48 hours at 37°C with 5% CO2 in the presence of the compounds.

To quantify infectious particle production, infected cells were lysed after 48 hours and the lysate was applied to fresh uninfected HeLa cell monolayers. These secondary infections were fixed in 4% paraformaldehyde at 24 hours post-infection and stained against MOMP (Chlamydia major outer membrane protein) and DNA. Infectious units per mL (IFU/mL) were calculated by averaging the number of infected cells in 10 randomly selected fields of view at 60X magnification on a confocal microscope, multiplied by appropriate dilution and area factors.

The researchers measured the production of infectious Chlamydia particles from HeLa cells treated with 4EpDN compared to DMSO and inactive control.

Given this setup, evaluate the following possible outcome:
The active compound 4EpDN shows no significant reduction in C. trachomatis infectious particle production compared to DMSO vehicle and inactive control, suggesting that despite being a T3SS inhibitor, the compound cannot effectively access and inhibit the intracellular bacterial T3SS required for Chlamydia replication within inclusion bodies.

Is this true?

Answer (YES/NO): NO